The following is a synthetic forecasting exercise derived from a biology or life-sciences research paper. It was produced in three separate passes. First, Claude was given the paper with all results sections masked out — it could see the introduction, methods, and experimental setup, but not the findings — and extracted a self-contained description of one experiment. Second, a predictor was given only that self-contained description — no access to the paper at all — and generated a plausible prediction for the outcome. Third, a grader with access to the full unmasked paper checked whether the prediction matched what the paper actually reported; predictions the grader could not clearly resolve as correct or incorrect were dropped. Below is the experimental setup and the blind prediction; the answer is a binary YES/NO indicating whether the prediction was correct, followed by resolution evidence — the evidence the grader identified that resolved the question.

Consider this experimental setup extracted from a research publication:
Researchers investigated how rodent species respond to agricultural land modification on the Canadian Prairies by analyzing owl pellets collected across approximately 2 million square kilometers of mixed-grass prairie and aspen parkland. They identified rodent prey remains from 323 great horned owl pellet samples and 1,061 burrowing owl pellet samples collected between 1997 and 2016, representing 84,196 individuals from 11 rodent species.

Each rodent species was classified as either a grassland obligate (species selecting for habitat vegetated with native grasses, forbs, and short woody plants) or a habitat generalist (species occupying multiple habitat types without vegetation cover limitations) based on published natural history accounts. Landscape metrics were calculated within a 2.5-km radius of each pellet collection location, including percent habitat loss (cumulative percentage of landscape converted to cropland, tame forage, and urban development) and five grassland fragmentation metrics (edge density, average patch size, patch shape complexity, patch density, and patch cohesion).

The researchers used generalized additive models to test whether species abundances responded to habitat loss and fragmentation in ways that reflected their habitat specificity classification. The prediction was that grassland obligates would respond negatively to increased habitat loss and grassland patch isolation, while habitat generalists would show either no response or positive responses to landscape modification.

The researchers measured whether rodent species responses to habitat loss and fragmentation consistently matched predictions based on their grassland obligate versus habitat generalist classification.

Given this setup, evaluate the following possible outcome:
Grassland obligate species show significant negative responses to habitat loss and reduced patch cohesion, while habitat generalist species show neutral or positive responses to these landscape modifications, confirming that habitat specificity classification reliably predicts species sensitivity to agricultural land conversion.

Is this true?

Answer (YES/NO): NO